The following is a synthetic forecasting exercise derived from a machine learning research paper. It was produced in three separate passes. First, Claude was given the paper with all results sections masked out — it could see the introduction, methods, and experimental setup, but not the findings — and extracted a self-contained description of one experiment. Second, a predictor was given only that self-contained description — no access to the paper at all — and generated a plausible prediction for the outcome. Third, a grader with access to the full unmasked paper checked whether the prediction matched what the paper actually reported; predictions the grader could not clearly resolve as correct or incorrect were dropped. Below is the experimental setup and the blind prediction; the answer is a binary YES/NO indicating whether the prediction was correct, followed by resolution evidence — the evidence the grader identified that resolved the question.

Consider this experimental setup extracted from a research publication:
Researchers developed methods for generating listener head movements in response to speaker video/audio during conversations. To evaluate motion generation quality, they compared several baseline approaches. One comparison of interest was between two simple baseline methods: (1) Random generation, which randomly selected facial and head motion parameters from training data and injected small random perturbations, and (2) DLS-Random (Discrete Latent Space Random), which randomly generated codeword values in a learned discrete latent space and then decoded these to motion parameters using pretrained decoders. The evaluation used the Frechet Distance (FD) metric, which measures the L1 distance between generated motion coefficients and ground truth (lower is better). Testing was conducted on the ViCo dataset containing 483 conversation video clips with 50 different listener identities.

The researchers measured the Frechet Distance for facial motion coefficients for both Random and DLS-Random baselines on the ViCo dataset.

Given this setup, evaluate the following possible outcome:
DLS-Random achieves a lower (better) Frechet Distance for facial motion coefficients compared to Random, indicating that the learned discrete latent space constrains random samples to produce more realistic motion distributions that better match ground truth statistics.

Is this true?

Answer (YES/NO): YES